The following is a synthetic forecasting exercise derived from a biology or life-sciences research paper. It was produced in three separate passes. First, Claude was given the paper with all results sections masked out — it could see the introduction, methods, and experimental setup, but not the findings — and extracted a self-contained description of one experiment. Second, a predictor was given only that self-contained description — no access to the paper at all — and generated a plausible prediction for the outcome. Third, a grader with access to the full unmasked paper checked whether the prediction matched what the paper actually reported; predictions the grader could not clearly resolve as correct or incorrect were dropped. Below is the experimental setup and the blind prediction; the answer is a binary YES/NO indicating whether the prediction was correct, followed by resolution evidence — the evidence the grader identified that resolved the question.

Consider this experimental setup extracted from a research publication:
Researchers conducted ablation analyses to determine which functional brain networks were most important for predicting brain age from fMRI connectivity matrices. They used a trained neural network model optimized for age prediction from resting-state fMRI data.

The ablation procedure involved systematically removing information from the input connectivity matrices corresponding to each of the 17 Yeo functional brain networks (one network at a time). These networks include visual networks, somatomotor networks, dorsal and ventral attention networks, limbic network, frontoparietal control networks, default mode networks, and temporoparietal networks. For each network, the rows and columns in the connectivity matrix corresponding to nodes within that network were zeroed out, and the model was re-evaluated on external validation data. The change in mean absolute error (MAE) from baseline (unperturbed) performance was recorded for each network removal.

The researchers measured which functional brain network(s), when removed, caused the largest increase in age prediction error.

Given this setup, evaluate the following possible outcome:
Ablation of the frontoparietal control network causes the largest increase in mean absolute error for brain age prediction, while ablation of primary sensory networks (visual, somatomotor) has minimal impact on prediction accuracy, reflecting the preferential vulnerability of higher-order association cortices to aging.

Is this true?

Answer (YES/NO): NO